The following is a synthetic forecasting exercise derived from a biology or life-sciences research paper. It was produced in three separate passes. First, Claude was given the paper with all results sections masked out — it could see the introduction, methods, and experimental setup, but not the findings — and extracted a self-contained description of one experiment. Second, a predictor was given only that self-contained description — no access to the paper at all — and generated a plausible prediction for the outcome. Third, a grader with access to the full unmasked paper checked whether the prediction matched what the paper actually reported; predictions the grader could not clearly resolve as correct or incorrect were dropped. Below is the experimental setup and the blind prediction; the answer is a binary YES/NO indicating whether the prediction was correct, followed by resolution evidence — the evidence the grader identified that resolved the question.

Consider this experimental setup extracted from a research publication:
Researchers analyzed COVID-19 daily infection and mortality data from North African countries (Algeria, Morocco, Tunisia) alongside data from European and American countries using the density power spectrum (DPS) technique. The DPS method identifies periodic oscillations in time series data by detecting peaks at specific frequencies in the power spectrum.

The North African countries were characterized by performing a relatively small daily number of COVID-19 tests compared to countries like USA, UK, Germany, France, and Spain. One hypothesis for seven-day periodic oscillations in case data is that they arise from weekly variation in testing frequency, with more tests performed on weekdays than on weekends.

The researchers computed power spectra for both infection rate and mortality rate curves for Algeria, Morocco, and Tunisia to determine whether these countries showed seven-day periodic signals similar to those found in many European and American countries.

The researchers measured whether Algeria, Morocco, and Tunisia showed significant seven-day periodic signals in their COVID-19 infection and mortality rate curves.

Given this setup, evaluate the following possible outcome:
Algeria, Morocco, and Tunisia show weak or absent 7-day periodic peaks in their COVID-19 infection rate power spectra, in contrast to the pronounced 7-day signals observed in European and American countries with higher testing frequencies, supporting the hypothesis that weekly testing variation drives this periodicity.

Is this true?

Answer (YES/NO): YES